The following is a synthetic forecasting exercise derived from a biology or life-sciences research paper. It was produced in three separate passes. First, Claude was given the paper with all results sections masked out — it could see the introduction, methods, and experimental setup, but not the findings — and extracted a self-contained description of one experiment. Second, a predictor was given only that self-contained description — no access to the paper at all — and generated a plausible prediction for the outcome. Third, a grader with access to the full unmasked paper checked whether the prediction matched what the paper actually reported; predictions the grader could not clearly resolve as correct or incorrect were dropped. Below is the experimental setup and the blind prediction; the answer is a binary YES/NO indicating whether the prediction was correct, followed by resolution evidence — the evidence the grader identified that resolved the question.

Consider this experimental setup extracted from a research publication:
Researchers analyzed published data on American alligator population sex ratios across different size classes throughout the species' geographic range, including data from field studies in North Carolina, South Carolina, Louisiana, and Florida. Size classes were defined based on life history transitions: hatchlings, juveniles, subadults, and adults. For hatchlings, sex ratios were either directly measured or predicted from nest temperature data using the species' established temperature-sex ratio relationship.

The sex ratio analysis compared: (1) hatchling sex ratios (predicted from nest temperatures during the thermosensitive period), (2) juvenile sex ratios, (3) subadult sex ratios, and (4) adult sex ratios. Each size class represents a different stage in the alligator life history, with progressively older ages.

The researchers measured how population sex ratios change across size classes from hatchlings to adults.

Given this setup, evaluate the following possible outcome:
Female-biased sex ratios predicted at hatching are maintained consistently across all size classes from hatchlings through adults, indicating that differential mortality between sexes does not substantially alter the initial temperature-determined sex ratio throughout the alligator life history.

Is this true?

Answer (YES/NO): NO